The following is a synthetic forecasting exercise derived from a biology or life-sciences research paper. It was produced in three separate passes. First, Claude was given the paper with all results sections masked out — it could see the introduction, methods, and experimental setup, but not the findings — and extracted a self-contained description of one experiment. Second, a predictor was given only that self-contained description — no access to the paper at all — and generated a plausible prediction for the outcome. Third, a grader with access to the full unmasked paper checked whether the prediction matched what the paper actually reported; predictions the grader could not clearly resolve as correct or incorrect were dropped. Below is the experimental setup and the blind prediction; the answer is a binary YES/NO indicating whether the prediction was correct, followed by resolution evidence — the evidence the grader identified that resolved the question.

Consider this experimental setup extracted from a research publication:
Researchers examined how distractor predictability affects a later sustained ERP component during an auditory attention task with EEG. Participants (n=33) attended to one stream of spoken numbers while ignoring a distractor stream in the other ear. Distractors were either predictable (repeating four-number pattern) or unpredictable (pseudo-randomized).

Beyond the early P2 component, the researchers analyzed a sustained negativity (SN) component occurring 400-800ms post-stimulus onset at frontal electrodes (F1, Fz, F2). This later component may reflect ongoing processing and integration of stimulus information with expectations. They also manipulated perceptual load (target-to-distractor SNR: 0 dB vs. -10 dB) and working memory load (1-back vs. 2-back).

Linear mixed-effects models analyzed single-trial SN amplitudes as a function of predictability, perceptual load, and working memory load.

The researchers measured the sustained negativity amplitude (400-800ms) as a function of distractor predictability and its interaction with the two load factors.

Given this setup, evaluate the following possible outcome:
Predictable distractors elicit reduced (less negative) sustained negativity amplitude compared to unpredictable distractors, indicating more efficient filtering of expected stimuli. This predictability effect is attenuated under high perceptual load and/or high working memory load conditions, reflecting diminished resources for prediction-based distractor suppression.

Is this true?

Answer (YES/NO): NO